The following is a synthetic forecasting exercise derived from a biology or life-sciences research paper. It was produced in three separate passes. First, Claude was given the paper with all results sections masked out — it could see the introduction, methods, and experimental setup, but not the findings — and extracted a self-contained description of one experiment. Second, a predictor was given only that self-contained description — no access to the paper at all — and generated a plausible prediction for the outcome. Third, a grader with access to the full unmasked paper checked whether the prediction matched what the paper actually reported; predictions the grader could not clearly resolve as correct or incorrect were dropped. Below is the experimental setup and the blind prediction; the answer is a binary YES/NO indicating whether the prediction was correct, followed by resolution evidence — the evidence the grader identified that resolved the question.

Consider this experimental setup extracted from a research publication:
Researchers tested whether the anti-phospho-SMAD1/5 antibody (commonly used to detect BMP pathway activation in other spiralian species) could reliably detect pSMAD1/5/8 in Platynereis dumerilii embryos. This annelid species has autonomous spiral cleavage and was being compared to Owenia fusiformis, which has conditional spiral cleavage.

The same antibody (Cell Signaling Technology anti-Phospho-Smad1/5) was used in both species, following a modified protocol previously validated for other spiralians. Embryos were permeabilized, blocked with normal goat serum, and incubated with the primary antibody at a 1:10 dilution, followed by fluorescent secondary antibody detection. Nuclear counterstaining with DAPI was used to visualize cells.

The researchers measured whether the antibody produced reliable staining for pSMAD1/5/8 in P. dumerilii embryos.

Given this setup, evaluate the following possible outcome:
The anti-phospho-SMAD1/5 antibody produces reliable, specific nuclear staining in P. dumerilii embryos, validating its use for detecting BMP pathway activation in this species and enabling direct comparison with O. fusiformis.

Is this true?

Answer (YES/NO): NO